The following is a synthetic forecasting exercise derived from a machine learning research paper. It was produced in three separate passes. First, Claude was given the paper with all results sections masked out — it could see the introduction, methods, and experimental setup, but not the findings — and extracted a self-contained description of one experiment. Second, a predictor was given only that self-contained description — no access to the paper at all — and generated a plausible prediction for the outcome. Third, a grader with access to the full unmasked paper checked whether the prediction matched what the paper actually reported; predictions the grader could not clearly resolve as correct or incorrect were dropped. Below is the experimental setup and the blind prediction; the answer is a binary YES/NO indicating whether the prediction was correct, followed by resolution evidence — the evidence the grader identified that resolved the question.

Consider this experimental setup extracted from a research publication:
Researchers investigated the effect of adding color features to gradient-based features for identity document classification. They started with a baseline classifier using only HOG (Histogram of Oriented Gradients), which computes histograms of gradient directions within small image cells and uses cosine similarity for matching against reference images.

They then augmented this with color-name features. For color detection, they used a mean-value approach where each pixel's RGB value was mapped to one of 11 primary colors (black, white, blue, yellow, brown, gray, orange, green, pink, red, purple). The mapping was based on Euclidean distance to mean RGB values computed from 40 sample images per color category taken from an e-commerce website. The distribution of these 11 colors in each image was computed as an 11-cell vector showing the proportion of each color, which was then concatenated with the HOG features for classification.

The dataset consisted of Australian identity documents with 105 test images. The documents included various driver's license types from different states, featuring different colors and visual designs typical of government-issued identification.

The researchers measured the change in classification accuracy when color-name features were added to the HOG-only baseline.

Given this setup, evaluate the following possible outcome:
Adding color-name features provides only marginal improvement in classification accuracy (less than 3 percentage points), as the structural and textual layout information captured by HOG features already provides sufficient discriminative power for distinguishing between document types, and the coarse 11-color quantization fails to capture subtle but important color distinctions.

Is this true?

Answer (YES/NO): NO